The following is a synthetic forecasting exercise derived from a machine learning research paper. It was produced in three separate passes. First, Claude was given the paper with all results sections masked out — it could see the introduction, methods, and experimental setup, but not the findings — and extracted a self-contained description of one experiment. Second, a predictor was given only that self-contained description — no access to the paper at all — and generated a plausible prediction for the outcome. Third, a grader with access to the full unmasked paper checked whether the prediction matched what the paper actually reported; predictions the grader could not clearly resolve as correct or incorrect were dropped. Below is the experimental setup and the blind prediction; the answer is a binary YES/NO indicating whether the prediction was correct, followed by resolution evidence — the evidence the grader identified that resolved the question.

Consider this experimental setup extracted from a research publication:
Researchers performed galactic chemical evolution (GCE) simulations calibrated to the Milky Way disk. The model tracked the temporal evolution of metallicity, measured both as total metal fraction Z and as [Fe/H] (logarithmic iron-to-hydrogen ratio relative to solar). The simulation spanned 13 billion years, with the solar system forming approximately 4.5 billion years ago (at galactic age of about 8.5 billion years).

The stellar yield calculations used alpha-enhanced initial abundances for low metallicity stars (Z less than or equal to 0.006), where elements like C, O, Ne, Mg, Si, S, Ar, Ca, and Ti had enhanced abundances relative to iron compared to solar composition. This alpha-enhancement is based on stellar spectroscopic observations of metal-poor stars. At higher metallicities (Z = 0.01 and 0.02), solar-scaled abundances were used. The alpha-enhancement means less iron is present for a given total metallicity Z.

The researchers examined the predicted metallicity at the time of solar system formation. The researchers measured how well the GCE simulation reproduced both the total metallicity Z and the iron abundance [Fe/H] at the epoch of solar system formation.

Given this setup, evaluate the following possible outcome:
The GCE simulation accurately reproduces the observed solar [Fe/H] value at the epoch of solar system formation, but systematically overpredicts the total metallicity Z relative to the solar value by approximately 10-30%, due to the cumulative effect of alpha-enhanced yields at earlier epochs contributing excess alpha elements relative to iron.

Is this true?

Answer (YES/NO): NO